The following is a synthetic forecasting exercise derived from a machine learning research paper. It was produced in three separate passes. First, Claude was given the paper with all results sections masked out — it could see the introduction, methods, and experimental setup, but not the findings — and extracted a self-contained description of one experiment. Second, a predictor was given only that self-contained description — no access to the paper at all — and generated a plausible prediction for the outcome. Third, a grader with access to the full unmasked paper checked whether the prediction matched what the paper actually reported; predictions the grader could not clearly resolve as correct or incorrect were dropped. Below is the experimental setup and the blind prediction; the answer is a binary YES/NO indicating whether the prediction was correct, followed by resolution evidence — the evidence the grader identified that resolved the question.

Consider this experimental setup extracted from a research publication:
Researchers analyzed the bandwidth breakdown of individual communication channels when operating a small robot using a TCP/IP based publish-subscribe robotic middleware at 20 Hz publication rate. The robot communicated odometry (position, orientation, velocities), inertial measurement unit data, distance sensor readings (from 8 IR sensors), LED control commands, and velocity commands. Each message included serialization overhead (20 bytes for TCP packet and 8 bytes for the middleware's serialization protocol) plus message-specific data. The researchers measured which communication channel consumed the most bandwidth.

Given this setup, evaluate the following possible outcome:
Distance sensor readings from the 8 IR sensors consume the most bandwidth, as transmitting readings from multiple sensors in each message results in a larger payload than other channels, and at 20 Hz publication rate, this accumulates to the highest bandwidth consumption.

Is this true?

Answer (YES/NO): NO